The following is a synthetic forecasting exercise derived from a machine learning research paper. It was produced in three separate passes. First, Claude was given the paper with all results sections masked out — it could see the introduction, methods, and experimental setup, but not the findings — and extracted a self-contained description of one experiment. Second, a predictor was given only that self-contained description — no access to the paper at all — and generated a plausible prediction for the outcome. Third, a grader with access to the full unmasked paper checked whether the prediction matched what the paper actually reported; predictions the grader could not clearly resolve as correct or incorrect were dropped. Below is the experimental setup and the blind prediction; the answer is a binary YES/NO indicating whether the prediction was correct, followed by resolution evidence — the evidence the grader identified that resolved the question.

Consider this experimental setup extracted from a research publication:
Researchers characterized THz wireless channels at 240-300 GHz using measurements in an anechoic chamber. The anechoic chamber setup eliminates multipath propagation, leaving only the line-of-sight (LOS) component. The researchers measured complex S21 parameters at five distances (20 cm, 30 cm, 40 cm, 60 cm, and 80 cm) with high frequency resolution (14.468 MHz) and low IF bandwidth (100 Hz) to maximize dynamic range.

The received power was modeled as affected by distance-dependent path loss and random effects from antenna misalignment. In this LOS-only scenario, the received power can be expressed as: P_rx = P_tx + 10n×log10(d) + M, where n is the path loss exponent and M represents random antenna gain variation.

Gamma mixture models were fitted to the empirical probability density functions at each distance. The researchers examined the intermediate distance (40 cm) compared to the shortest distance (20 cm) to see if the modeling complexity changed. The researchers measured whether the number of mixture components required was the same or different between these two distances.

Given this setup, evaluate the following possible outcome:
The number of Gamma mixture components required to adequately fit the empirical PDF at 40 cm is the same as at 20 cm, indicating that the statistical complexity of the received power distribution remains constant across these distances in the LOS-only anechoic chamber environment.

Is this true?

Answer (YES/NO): NO